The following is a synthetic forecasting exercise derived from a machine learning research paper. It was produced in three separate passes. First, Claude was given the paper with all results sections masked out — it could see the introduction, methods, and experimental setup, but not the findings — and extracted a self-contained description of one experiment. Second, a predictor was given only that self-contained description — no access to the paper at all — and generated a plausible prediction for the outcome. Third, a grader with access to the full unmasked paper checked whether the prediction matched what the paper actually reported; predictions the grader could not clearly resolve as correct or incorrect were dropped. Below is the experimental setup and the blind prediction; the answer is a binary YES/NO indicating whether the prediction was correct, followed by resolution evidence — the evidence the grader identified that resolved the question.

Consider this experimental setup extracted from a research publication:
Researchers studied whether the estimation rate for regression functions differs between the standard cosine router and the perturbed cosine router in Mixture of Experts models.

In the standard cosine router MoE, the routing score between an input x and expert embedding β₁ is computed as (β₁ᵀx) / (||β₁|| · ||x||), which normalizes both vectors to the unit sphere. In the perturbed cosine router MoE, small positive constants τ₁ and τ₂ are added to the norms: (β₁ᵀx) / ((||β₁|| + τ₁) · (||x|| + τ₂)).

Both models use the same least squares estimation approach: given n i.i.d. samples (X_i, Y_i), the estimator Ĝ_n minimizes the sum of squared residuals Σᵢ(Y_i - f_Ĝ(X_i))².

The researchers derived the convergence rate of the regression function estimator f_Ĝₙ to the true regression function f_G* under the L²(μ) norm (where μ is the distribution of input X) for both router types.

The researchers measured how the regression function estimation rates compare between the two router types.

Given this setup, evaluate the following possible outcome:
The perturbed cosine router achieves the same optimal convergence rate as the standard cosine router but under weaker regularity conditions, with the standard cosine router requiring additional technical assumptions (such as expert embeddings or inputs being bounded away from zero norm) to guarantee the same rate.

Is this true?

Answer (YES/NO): NO